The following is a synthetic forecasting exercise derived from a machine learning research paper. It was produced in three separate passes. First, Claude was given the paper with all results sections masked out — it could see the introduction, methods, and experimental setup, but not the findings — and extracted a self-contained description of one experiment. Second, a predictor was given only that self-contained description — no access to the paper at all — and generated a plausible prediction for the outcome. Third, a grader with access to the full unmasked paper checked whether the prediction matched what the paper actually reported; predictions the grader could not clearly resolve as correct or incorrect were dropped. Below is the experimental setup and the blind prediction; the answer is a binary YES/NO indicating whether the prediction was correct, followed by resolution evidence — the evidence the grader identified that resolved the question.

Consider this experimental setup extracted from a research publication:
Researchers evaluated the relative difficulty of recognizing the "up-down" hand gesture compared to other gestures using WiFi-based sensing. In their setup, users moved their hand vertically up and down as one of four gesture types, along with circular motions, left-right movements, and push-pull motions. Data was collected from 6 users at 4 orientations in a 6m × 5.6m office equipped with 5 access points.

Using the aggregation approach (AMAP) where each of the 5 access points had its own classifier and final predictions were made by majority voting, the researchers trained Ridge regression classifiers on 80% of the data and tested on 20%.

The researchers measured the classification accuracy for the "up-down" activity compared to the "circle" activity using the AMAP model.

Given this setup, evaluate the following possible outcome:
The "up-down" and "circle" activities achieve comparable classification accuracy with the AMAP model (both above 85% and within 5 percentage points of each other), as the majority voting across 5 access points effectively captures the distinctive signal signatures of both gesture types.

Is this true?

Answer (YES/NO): NO